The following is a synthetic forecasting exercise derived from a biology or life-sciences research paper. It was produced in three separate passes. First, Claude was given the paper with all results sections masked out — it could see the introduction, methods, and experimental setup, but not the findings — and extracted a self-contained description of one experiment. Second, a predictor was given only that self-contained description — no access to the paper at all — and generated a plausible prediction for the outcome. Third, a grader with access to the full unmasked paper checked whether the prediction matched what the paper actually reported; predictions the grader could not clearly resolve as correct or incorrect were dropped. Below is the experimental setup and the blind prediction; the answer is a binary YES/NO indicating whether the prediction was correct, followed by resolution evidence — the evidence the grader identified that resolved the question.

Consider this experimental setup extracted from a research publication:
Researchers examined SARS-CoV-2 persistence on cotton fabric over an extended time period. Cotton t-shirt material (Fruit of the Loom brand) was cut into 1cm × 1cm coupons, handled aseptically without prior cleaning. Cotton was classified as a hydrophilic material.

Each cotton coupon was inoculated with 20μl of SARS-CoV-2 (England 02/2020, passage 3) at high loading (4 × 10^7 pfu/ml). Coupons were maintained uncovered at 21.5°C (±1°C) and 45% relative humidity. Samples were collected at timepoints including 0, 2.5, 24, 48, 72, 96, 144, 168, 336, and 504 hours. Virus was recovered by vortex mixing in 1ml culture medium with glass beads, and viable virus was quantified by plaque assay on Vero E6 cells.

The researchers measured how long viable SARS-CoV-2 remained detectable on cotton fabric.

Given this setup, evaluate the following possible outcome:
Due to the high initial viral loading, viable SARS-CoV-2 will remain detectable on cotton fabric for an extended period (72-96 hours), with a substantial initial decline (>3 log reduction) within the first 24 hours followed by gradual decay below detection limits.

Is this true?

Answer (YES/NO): NO